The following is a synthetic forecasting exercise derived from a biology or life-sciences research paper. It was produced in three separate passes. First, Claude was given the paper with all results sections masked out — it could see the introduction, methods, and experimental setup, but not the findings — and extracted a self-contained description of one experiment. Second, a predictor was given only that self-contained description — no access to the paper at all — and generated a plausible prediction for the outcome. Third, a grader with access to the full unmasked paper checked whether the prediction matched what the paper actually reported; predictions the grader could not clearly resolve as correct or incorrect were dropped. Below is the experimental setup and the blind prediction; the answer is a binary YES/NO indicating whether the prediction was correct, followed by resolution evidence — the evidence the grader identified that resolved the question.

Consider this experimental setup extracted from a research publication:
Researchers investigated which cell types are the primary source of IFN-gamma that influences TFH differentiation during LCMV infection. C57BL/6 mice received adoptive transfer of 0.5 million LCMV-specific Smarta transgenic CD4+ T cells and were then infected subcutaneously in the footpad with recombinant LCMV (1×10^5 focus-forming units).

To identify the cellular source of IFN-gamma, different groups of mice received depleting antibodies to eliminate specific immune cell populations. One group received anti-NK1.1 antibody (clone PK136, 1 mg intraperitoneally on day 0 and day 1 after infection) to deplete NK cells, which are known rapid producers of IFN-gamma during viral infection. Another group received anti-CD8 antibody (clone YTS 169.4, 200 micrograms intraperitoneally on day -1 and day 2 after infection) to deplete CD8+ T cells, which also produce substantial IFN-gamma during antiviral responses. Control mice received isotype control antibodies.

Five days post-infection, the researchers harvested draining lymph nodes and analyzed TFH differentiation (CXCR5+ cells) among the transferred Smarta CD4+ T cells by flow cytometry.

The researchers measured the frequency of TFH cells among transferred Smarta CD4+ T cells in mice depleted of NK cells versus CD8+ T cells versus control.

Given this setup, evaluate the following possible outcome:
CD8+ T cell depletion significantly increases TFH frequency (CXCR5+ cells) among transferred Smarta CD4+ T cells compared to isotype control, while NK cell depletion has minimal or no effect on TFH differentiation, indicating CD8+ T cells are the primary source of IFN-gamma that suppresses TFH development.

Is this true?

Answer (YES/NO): NO